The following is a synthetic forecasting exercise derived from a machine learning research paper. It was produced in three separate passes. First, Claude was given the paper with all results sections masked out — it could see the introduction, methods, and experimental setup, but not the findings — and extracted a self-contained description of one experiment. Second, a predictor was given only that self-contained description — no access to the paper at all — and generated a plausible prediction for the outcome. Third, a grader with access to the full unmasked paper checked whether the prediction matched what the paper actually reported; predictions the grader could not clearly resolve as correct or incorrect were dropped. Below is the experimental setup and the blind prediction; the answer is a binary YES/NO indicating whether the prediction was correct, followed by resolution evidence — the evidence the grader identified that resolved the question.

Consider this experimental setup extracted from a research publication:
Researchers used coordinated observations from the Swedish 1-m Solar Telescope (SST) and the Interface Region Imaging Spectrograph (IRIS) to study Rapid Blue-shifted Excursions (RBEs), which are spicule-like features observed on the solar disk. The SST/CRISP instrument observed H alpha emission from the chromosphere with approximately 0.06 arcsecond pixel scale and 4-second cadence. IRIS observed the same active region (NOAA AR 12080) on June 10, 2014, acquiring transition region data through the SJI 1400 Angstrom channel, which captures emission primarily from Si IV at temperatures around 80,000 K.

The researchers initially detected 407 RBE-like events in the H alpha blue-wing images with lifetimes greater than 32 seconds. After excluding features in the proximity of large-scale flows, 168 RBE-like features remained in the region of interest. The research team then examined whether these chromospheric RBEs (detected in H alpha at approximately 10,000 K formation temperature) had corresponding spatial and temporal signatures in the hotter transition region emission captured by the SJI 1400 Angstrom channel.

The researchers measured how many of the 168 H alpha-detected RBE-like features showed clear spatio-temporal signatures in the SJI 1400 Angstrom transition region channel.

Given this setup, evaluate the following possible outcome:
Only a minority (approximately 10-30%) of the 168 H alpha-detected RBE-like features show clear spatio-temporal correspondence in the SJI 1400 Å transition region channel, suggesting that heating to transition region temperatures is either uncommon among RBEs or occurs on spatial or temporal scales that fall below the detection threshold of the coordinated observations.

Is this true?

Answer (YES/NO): NO